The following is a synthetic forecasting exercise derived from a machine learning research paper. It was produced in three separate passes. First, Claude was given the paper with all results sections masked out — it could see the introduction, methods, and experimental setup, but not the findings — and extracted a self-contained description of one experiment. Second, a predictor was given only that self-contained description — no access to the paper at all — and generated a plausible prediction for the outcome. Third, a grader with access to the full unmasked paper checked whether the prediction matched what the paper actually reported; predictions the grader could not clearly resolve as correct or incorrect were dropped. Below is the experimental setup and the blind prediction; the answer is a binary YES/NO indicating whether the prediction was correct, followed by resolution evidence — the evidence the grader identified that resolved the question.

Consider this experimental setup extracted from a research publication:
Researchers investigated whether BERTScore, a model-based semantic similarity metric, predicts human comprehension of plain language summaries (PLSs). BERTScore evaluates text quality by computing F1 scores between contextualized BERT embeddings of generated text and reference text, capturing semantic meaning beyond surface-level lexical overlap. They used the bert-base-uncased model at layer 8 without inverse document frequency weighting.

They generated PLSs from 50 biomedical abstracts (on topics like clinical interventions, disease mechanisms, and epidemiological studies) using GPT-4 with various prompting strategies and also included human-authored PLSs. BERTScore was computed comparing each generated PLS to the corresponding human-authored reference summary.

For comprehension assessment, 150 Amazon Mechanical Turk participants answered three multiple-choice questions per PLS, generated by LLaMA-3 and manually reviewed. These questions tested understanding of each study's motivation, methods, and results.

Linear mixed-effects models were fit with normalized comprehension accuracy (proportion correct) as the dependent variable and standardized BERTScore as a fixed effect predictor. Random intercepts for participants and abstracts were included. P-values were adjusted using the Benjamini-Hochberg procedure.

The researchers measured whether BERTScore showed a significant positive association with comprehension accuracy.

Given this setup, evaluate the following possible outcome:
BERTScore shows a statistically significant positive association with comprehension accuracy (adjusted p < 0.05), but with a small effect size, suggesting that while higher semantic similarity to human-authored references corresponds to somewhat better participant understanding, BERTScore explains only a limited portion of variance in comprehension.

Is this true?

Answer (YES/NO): NO